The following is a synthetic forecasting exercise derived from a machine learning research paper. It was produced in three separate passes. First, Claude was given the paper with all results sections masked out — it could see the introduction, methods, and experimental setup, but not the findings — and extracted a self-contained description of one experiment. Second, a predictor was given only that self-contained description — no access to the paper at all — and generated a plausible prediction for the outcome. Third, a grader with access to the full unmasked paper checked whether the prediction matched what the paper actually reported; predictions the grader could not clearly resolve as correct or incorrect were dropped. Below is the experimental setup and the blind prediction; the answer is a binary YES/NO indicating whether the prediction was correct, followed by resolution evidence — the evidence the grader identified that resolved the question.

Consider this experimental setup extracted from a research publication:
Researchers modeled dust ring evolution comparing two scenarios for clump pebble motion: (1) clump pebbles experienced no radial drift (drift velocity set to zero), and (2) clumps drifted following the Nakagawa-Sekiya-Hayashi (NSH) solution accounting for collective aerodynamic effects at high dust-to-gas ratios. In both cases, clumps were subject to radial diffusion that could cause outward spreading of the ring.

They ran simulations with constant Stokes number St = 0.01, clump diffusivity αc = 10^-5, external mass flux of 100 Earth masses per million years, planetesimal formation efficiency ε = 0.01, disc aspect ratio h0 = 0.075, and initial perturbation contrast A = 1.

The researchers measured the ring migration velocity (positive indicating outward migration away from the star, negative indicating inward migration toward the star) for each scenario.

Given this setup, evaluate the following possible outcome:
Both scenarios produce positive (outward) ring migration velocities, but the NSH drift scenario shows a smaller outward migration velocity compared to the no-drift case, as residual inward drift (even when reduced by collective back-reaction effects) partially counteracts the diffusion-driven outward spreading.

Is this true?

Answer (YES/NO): YES